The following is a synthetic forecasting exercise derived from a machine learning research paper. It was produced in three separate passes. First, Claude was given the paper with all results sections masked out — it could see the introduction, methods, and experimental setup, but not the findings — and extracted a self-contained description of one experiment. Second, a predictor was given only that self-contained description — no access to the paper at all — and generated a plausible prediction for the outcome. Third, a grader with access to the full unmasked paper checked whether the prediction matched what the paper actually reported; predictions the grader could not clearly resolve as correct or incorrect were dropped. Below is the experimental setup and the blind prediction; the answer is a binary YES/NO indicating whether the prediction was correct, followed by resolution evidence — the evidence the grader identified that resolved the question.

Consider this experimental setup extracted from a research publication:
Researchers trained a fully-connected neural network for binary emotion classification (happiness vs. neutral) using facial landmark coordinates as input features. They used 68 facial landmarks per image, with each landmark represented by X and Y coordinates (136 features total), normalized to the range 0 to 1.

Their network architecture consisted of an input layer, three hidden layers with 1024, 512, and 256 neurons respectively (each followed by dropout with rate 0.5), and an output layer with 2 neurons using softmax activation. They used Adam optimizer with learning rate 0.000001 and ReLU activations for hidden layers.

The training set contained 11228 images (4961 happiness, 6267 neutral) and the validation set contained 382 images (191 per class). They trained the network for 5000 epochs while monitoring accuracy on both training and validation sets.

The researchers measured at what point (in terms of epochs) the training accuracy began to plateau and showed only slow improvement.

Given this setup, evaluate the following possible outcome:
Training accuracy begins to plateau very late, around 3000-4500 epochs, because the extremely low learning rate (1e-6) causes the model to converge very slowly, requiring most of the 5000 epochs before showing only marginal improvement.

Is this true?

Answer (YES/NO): YES